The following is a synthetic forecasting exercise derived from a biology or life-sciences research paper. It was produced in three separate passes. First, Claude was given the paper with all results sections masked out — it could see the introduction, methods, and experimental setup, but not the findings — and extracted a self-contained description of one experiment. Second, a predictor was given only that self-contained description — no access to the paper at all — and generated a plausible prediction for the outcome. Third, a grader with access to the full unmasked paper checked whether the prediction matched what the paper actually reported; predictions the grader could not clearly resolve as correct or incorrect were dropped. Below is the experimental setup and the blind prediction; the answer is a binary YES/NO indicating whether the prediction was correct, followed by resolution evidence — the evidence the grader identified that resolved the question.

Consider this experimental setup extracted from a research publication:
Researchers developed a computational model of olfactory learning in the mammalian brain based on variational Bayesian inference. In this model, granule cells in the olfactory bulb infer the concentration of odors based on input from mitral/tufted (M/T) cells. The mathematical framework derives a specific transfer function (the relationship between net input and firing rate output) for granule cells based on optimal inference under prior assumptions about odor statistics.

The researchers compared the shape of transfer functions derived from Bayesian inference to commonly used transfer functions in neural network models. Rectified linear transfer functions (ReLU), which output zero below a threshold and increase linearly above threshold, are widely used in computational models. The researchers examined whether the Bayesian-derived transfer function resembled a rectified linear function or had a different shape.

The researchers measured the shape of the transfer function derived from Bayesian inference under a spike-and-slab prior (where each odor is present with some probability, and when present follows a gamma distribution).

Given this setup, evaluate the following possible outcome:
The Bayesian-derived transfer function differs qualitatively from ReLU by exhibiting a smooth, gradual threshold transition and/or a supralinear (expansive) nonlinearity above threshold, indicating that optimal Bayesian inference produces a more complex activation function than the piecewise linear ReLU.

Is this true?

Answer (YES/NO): YES